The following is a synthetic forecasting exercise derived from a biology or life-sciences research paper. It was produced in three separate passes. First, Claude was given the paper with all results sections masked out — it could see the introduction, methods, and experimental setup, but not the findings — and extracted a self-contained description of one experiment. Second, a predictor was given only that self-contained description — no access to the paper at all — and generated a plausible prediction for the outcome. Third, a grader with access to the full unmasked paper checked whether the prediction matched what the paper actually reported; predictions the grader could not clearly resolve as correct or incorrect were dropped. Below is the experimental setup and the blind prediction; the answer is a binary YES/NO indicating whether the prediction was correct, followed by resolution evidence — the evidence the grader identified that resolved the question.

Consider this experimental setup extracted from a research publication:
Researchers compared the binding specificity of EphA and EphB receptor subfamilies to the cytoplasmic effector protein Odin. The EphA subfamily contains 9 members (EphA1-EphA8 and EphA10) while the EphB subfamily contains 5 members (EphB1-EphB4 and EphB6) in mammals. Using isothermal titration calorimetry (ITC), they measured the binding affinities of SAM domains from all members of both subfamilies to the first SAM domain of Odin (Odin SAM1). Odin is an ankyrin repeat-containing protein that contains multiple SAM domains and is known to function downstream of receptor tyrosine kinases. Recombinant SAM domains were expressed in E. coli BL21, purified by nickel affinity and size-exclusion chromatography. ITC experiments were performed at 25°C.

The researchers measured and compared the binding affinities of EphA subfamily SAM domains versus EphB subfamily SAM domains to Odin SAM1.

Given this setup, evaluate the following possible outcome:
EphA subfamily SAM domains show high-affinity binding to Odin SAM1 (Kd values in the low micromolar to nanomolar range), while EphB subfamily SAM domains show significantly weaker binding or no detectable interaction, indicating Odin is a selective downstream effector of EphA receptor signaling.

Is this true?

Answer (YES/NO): NO